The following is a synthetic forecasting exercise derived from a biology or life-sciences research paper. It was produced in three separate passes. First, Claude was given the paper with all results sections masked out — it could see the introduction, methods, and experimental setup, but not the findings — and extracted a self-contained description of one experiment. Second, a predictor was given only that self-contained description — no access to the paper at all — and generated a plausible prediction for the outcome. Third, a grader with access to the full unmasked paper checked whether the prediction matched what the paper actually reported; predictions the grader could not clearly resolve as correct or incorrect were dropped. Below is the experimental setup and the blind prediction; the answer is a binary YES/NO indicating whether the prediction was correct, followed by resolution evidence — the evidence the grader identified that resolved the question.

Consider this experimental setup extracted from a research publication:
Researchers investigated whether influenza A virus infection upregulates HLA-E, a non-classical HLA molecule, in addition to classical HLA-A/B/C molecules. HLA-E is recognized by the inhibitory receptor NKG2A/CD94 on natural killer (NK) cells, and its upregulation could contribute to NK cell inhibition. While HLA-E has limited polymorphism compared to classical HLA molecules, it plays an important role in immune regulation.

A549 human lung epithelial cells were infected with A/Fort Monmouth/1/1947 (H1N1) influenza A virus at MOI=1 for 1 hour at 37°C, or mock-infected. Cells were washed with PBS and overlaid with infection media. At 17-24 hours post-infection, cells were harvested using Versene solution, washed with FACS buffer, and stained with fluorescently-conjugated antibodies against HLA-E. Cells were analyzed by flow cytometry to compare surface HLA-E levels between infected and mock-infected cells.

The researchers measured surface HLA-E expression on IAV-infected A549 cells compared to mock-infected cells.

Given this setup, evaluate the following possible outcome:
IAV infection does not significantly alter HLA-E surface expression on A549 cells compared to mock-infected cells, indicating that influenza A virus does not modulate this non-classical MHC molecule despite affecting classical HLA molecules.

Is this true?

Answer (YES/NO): NO